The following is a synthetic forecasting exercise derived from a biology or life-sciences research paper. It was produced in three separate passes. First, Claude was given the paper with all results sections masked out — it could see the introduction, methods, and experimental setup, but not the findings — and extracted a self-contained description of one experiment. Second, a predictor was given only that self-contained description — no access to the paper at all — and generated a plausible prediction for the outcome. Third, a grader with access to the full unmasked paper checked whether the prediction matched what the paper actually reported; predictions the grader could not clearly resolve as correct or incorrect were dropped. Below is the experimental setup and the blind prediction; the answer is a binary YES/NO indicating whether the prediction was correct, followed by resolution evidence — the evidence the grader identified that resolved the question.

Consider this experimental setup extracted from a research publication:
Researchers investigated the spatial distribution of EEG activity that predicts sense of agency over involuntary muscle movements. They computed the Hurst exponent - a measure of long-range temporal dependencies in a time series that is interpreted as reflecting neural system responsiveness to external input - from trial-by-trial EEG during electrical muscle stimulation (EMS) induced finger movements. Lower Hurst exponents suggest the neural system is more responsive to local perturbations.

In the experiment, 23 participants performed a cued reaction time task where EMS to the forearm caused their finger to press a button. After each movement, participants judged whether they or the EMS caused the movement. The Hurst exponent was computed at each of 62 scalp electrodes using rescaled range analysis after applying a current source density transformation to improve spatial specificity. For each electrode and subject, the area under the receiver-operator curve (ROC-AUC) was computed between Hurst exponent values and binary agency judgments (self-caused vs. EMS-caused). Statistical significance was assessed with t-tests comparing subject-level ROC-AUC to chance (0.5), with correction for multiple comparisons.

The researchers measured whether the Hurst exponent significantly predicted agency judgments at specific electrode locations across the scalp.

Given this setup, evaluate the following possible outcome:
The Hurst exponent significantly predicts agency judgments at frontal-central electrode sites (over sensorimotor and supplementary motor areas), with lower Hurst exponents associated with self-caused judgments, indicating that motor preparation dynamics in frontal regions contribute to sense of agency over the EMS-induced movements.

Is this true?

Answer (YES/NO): NO